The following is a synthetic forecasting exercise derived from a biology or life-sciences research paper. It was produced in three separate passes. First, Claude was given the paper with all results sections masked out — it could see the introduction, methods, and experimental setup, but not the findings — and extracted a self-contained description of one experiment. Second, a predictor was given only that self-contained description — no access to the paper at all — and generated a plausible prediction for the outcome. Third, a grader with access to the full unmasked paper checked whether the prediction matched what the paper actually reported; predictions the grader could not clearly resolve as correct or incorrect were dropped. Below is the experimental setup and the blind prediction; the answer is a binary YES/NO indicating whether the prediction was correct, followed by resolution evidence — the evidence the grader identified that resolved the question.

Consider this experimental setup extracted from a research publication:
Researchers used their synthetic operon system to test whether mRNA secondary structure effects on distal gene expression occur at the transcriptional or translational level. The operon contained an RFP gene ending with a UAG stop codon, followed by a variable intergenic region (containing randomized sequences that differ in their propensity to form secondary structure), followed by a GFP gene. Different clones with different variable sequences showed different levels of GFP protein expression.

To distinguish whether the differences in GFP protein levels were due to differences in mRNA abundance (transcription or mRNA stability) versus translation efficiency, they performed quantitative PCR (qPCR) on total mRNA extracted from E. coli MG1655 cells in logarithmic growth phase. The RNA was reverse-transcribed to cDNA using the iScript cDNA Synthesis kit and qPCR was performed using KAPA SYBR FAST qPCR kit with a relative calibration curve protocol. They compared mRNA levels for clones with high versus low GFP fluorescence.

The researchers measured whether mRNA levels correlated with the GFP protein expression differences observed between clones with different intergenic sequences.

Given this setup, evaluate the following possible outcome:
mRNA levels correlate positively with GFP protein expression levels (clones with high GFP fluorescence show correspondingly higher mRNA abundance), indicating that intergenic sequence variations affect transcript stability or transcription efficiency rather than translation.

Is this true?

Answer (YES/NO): NO